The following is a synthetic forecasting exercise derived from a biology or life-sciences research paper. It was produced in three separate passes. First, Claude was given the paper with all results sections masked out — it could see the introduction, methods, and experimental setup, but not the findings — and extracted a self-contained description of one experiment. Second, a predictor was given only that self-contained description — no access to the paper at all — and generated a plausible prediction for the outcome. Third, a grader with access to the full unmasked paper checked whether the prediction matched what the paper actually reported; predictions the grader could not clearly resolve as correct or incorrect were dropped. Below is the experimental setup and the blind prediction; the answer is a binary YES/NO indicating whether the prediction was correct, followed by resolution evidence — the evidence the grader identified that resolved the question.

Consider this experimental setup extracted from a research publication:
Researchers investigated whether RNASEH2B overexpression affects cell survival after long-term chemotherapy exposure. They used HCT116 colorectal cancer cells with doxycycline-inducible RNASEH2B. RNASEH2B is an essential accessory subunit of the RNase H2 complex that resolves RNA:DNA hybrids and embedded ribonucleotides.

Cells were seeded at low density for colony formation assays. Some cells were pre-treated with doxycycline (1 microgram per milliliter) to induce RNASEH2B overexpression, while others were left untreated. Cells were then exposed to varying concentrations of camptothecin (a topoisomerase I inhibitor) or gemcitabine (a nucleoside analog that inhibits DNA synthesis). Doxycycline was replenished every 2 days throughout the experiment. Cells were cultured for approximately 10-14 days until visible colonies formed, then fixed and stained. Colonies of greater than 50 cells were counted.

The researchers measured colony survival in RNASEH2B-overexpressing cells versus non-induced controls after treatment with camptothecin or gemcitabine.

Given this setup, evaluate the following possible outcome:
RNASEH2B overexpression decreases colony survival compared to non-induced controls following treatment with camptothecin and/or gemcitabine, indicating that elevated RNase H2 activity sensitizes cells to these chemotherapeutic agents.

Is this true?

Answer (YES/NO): NO